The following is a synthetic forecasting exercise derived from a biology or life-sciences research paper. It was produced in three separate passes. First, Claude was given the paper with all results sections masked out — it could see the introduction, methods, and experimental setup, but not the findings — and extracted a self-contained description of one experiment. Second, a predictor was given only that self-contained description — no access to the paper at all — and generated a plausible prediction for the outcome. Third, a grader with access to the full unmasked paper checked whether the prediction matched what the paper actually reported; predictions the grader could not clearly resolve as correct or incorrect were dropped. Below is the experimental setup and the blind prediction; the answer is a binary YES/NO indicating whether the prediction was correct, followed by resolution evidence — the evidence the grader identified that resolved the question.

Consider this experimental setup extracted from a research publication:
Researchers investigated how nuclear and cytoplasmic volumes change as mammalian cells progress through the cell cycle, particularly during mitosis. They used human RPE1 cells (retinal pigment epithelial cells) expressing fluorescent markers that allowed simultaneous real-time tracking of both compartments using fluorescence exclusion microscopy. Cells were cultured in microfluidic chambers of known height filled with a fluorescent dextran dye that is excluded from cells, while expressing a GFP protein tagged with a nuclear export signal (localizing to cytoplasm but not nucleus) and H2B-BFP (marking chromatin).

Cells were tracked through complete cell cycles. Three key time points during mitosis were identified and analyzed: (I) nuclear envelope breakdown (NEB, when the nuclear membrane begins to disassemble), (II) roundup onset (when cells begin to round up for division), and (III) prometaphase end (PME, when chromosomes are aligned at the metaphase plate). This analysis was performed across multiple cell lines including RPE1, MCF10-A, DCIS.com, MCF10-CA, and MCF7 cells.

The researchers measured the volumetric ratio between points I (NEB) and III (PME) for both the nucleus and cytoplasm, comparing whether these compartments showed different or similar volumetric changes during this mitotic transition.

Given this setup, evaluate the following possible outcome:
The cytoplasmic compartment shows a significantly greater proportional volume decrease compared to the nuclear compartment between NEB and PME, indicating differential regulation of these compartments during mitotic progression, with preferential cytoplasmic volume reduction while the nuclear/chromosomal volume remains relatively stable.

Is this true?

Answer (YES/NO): NO